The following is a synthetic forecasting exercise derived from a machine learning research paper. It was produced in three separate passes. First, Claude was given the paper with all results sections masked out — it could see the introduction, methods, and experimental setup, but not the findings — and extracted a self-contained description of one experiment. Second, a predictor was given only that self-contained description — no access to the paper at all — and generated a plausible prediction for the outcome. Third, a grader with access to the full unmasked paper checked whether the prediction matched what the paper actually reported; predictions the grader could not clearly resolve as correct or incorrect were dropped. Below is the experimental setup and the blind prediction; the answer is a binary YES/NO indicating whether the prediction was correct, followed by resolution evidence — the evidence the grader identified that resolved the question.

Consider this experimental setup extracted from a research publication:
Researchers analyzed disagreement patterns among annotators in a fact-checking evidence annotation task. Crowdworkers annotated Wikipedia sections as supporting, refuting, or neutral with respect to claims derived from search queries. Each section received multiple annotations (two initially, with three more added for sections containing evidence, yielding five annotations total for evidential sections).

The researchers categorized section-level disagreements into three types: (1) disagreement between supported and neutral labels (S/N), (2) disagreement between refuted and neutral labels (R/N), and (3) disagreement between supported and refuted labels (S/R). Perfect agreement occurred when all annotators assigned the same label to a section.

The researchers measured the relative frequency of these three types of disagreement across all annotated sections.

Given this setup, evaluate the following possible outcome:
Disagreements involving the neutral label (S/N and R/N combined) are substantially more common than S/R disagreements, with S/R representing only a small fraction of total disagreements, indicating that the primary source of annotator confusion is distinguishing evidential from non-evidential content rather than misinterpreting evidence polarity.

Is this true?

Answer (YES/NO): YES